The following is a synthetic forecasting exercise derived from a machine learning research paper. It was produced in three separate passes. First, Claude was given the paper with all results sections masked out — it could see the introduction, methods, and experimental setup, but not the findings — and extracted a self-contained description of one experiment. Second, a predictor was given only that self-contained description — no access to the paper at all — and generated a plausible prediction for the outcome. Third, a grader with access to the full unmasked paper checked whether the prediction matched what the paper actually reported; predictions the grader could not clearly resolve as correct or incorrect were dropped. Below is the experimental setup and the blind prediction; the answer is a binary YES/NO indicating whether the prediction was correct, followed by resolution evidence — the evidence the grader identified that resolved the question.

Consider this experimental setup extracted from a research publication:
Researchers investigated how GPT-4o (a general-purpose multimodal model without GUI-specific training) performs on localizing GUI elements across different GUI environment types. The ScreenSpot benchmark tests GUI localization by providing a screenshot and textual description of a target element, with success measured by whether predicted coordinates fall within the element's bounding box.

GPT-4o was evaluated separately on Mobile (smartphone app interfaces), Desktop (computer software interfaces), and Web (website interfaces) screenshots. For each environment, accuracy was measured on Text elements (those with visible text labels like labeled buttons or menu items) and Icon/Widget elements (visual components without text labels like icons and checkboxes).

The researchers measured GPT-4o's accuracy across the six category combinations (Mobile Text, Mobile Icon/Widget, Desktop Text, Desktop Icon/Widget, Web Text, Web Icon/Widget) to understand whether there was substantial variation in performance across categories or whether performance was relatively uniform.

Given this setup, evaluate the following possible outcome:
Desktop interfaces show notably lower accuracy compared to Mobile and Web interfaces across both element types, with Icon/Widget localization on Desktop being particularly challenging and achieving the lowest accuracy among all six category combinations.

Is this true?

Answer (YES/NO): NO